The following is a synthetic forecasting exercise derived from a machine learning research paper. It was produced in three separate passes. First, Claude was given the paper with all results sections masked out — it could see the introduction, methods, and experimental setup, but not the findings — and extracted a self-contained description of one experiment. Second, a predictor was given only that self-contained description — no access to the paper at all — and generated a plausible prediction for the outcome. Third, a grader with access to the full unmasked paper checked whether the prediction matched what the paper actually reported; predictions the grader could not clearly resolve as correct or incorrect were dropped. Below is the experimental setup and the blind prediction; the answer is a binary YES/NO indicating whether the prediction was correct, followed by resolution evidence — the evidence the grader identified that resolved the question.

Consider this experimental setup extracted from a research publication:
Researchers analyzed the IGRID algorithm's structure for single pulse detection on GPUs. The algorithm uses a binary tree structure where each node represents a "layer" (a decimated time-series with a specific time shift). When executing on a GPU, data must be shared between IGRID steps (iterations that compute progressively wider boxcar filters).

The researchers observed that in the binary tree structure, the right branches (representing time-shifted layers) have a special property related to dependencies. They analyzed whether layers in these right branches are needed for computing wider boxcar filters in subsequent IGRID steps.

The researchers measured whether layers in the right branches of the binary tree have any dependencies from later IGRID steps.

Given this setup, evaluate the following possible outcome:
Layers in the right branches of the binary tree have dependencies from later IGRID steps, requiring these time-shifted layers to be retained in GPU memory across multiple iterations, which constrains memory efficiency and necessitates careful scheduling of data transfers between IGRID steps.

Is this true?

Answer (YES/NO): NO